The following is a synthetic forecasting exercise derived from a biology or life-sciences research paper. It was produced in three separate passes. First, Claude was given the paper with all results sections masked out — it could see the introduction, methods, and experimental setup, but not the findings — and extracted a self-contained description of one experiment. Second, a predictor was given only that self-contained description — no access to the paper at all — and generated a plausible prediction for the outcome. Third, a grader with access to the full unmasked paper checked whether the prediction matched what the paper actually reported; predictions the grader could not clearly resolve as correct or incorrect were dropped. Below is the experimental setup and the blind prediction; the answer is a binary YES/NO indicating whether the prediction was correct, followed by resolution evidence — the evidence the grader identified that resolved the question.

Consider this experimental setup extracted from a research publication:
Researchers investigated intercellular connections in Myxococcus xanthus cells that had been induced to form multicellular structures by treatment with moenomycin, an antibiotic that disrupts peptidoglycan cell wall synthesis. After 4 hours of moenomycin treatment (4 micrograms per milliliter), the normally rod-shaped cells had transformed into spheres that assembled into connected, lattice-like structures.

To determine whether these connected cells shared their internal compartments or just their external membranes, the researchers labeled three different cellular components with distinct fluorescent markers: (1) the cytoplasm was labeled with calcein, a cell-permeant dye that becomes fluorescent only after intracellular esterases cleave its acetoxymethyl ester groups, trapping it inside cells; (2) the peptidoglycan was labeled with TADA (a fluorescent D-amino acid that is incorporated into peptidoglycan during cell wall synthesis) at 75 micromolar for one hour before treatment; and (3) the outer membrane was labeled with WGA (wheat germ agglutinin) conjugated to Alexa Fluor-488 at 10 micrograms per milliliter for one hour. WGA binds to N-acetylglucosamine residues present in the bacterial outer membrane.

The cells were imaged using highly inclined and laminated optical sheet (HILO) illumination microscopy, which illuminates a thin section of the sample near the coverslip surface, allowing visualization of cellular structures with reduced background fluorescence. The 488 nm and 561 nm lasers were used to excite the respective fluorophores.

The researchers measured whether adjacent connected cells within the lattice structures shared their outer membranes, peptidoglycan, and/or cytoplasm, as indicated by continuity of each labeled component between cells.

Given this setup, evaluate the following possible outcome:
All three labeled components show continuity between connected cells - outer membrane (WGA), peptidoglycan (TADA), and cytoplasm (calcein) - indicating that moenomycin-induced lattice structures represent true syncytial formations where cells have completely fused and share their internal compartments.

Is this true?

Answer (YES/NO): NO